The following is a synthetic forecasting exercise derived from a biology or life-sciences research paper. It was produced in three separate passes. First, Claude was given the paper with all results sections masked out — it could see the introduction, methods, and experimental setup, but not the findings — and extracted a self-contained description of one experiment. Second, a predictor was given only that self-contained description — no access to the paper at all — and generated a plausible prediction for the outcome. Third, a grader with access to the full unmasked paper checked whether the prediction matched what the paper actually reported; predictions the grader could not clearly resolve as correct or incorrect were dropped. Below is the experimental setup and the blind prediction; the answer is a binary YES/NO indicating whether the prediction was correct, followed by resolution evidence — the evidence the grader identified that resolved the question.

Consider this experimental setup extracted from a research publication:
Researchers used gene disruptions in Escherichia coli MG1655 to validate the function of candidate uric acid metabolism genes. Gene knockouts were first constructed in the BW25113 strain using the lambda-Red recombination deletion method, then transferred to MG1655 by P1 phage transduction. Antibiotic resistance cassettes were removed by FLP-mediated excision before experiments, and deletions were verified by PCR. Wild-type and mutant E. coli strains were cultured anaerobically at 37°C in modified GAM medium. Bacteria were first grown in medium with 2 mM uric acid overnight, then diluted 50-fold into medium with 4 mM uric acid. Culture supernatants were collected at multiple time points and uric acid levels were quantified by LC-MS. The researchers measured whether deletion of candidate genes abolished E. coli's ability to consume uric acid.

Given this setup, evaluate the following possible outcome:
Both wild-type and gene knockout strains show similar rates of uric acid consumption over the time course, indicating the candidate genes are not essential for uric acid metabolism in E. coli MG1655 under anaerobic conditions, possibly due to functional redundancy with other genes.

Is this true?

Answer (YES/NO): NO